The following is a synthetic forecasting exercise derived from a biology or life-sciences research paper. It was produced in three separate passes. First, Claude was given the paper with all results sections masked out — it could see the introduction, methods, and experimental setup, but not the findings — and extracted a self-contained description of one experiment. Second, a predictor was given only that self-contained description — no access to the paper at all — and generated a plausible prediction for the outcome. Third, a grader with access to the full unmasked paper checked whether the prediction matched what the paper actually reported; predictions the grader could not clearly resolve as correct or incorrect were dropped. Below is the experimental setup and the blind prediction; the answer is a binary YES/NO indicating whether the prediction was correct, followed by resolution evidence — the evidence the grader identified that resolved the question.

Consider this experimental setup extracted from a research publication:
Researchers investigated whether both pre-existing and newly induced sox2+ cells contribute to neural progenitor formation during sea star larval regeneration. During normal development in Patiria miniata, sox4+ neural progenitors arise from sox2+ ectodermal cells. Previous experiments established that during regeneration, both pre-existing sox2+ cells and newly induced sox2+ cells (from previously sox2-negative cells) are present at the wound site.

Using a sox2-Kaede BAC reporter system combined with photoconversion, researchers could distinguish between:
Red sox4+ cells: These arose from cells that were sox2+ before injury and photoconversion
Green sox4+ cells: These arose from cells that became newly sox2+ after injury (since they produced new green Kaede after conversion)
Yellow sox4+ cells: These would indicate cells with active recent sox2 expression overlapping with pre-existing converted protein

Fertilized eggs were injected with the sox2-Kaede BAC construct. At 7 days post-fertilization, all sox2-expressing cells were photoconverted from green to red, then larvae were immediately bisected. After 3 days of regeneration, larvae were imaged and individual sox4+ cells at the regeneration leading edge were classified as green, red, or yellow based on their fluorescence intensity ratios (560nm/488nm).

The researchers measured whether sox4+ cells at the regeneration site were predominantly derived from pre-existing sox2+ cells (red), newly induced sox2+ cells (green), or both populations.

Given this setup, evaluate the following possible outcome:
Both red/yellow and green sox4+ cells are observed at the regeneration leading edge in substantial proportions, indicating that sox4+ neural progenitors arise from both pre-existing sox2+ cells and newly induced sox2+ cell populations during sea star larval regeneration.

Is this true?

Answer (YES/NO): YES